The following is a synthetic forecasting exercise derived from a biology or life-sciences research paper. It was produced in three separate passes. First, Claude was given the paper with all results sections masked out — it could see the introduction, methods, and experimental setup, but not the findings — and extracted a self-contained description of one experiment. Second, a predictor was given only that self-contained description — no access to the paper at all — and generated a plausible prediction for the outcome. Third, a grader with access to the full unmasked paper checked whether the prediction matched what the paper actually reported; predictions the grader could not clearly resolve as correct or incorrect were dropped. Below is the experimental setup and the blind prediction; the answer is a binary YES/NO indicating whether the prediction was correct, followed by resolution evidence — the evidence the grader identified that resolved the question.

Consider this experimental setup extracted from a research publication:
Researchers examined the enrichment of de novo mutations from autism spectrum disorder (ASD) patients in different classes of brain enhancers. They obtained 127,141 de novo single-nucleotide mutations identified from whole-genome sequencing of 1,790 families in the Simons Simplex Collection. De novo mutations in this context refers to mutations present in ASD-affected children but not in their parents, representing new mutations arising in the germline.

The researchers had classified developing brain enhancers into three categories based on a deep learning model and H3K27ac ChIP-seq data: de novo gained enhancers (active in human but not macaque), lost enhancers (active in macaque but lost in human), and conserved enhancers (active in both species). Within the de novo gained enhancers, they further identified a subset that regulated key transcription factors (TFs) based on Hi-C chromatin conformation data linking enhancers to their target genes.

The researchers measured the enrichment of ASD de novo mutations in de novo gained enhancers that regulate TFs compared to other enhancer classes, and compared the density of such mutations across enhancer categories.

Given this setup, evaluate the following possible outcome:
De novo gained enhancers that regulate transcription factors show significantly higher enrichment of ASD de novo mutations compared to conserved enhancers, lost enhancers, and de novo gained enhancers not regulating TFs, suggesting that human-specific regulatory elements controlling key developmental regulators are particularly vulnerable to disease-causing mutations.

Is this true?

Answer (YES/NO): YES